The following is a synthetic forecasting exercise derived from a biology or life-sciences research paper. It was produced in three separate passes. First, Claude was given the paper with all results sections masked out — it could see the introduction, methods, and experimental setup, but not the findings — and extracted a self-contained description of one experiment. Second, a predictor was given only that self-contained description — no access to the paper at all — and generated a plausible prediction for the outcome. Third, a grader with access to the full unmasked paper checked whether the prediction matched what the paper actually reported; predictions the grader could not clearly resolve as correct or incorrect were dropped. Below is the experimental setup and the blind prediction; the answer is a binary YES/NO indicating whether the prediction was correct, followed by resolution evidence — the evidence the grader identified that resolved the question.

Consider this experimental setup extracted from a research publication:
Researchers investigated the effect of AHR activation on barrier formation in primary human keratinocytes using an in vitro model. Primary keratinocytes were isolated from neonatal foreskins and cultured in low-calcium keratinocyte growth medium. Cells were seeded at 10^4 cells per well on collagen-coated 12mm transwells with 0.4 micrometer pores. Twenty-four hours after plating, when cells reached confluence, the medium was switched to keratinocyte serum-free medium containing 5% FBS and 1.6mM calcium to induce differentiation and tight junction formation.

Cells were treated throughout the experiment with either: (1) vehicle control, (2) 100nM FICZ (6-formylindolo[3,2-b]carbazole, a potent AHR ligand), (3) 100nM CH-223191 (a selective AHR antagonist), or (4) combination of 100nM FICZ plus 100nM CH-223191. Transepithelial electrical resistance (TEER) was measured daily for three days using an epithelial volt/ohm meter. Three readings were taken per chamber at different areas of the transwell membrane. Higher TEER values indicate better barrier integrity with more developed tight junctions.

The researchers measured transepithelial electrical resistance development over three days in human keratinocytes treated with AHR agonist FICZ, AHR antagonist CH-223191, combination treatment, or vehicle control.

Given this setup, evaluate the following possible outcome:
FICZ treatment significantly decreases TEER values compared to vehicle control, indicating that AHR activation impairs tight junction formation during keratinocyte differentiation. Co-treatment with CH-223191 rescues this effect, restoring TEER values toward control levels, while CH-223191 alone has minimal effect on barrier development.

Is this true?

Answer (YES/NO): NO